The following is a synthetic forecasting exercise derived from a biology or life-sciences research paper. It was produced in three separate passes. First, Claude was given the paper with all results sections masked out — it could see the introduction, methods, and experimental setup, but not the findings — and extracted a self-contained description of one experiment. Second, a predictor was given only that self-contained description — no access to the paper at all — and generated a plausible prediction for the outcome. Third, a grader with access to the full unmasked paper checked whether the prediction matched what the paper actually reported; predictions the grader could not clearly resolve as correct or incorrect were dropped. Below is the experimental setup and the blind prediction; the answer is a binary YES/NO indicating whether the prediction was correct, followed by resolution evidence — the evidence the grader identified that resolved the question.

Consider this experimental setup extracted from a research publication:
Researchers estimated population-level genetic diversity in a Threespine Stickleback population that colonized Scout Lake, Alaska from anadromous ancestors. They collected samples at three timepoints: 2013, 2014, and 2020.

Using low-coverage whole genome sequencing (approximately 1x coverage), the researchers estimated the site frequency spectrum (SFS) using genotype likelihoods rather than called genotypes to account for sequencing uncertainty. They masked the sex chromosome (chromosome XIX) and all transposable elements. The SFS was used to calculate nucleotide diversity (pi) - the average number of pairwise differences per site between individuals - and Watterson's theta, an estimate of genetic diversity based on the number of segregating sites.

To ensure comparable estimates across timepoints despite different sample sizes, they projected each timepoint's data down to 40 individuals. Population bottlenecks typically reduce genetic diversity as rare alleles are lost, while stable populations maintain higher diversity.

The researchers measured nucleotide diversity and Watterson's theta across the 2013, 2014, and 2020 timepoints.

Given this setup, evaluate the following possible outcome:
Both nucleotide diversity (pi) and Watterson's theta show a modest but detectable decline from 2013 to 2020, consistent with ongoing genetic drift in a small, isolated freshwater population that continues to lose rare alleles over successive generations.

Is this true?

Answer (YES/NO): NO